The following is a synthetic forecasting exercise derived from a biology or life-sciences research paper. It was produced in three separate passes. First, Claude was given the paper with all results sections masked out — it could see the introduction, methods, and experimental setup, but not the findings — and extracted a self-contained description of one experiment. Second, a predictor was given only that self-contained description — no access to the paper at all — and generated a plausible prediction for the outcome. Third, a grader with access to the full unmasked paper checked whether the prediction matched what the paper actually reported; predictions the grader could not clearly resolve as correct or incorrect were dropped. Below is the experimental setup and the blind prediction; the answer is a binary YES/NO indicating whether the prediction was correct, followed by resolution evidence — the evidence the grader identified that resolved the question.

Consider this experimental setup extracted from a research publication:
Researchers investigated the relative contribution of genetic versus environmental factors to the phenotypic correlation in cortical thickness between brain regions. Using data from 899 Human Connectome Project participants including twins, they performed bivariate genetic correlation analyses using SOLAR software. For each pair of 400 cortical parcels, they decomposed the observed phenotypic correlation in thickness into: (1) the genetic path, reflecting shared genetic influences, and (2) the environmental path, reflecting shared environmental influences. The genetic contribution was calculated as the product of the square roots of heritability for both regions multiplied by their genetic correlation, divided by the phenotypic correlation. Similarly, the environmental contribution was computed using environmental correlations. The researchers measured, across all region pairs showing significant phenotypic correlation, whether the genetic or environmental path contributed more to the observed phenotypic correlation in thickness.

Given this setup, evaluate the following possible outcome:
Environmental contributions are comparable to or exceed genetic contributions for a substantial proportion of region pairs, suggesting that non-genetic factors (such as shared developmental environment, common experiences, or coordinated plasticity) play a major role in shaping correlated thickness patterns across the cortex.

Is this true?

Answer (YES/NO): NO